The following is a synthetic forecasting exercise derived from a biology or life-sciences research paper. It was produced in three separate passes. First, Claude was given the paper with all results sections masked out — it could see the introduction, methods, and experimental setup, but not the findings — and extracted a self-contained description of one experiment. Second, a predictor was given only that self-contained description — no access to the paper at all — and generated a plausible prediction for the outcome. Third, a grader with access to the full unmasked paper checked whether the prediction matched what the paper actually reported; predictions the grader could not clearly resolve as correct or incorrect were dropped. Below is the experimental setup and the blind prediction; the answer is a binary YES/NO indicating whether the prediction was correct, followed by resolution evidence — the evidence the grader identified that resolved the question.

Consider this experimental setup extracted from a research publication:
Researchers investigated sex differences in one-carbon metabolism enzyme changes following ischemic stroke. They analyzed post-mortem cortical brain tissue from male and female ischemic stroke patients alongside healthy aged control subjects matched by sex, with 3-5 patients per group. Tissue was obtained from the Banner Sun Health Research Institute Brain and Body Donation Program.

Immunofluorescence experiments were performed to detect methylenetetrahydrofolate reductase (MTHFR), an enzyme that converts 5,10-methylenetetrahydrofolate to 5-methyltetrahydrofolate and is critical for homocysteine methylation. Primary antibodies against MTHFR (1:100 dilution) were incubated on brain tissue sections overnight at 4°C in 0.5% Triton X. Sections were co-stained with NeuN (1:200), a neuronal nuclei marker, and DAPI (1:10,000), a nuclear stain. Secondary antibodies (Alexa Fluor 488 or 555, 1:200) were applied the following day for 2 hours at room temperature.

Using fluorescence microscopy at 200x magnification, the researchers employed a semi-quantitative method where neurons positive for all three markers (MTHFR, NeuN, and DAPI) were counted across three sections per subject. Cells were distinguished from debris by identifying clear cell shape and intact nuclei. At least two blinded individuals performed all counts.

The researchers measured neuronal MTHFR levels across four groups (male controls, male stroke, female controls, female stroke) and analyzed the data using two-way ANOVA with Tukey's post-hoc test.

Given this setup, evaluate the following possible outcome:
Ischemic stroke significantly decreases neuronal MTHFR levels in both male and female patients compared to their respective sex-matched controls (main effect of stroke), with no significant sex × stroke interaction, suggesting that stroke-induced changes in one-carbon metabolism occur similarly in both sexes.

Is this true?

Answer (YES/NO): NO